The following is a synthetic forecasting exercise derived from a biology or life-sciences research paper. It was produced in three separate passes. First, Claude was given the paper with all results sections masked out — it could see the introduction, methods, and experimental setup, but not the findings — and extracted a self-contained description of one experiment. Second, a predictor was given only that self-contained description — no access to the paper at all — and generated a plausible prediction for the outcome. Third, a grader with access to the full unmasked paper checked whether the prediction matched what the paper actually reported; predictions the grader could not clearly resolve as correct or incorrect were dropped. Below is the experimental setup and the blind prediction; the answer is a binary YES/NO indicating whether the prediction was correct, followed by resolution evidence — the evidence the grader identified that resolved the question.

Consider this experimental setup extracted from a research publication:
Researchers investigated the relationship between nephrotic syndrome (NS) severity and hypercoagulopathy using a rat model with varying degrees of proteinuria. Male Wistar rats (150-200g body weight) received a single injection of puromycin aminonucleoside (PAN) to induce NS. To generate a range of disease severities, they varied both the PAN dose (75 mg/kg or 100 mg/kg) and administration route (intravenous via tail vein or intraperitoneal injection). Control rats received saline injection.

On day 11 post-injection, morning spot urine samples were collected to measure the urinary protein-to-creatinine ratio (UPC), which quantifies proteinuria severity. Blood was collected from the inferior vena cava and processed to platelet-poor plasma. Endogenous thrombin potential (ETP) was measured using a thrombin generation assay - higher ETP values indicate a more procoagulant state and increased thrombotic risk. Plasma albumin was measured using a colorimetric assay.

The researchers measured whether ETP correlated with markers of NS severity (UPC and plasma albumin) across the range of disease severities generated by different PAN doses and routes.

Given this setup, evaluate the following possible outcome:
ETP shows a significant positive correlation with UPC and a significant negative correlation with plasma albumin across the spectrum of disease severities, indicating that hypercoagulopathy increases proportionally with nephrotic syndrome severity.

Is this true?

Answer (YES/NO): YES